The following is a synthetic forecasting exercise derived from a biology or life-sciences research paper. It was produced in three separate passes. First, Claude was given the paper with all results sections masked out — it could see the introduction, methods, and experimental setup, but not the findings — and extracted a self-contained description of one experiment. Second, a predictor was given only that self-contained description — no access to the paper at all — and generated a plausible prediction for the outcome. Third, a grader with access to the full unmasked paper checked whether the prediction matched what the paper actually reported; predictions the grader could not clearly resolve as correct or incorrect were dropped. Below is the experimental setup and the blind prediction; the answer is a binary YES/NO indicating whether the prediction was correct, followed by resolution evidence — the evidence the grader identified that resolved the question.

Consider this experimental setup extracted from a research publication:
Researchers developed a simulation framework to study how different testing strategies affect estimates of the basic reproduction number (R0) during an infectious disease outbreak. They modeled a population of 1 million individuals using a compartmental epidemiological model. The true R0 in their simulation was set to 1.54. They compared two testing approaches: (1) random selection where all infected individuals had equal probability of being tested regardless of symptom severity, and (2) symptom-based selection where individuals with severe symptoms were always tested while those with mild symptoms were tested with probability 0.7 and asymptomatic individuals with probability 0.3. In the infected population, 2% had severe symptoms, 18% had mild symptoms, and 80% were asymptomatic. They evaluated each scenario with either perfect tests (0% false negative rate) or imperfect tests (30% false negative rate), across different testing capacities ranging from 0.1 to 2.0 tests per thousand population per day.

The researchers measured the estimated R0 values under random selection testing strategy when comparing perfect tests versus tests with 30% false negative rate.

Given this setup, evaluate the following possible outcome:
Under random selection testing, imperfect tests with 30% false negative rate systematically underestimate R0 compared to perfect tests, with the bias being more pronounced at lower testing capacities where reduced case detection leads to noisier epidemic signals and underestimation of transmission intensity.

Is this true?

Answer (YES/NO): NO